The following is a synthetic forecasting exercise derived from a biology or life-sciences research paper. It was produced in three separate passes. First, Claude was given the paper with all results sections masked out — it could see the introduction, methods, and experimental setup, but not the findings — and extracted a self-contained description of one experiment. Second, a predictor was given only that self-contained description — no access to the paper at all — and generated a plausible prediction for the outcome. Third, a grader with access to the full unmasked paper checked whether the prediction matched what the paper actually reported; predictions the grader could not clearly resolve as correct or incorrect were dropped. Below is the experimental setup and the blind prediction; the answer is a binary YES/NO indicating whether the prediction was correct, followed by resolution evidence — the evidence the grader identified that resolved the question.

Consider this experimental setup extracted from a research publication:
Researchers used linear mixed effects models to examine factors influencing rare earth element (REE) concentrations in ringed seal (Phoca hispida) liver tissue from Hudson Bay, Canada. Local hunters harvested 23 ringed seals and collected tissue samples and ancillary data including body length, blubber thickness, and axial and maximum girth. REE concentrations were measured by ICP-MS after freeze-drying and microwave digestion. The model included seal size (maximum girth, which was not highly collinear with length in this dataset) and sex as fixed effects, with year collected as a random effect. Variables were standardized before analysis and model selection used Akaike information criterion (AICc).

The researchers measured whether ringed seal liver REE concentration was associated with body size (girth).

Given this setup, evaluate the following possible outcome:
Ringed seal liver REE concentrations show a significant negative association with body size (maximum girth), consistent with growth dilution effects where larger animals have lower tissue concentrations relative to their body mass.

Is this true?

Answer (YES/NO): NO